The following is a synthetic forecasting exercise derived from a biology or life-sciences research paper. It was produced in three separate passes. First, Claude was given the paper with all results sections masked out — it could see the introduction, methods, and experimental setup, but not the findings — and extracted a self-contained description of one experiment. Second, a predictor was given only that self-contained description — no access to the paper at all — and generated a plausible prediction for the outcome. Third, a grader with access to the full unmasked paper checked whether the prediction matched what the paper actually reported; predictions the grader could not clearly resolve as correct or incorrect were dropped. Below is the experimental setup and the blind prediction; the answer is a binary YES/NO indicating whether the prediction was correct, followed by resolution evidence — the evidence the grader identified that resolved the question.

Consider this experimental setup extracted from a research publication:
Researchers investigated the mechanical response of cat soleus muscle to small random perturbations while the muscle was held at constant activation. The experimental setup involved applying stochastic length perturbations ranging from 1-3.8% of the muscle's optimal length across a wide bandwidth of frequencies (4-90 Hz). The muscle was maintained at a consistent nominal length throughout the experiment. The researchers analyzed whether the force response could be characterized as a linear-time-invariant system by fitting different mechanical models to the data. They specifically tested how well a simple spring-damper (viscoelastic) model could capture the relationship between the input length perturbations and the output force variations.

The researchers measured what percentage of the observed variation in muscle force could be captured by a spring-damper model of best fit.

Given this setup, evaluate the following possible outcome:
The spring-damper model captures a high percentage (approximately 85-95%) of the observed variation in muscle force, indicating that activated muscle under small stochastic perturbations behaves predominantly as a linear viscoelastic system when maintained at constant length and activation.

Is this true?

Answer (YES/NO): YES